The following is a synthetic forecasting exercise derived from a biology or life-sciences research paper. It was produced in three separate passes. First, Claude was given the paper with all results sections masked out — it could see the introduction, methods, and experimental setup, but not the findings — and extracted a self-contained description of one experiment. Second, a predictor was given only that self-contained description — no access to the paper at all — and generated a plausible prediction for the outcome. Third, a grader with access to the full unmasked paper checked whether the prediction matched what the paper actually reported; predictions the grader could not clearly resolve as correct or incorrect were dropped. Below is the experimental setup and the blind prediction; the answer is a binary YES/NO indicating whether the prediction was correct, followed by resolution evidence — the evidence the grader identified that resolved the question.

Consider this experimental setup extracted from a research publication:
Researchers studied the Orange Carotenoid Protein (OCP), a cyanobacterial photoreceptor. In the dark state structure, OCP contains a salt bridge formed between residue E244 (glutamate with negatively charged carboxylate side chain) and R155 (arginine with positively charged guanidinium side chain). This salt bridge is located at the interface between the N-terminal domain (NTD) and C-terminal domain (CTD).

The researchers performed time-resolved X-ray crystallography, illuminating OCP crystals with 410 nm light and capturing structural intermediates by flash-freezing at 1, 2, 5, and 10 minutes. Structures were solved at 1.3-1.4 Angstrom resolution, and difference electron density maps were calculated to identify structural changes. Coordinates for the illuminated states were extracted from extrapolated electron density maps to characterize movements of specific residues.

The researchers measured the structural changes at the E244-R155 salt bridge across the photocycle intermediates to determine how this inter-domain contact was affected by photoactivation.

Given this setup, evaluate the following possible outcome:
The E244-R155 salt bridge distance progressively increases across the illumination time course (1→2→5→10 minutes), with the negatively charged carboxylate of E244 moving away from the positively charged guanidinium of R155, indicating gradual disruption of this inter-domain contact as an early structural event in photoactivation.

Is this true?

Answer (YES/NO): NO